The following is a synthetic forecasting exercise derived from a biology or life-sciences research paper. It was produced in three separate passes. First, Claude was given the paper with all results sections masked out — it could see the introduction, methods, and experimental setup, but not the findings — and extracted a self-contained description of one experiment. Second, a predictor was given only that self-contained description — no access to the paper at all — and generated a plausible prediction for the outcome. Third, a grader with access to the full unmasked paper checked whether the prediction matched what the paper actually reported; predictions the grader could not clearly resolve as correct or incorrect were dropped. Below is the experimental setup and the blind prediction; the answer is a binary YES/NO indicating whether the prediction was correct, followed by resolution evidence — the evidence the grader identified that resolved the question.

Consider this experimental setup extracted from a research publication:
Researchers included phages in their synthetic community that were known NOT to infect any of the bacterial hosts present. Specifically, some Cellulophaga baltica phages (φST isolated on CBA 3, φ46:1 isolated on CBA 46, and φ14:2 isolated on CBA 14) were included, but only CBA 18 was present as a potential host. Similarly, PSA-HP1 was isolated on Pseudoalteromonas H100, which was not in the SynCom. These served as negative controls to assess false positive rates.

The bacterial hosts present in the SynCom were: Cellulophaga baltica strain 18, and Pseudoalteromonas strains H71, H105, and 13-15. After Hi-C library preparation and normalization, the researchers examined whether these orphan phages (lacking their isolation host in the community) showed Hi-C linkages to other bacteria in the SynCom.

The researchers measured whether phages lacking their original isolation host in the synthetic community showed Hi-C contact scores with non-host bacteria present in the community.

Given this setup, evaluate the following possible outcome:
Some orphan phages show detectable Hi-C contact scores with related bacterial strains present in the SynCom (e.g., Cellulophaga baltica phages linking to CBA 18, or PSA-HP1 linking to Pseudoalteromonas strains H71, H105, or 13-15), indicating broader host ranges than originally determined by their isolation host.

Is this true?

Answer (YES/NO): NO